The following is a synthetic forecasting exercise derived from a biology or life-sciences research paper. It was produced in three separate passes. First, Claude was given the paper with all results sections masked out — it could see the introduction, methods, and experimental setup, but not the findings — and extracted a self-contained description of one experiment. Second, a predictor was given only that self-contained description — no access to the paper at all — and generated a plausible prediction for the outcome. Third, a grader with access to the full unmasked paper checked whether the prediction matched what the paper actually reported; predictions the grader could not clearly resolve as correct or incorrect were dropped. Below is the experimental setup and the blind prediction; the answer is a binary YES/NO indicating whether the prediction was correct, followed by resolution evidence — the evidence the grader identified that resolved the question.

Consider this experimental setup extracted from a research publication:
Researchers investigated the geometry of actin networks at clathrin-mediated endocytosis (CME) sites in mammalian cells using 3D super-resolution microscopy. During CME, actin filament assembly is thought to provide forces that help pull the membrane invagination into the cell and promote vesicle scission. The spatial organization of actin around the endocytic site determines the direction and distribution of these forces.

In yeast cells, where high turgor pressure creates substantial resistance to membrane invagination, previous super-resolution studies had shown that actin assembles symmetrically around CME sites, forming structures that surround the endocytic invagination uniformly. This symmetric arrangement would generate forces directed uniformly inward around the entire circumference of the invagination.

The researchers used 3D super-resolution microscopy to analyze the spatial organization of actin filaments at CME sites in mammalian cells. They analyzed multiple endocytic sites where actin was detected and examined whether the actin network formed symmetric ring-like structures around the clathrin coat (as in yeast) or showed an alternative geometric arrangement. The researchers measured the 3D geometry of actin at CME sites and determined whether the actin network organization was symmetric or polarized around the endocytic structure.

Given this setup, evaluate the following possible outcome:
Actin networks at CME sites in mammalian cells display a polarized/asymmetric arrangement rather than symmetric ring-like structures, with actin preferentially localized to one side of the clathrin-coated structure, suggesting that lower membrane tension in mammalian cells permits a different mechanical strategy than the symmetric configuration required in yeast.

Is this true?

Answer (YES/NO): YES